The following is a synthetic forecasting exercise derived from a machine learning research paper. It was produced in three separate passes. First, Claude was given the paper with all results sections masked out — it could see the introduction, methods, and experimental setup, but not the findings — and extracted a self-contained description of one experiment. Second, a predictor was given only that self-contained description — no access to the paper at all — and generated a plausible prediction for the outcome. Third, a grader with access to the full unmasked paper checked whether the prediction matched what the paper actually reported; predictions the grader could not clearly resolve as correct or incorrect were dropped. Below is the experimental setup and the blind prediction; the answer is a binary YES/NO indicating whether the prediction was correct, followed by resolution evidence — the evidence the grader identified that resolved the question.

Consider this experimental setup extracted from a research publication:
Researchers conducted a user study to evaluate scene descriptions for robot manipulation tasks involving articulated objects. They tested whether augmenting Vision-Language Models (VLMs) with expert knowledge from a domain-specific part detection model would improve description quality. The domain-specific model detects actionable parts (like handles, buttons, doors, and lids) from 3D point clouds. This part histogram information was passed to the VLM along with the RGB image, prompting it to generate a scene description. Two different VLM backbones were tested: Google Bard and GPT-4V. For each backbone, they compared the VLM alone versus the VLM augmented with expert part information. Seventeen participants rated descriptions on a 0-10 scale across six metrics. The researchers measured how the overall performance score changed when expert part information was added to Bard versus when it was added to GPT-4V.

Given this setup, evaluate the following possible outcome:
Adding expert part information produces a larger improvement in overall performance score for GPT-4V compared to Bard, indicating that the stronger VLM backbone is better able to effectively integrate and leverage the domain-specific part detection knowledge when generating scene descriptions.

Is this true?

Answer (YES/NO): NO